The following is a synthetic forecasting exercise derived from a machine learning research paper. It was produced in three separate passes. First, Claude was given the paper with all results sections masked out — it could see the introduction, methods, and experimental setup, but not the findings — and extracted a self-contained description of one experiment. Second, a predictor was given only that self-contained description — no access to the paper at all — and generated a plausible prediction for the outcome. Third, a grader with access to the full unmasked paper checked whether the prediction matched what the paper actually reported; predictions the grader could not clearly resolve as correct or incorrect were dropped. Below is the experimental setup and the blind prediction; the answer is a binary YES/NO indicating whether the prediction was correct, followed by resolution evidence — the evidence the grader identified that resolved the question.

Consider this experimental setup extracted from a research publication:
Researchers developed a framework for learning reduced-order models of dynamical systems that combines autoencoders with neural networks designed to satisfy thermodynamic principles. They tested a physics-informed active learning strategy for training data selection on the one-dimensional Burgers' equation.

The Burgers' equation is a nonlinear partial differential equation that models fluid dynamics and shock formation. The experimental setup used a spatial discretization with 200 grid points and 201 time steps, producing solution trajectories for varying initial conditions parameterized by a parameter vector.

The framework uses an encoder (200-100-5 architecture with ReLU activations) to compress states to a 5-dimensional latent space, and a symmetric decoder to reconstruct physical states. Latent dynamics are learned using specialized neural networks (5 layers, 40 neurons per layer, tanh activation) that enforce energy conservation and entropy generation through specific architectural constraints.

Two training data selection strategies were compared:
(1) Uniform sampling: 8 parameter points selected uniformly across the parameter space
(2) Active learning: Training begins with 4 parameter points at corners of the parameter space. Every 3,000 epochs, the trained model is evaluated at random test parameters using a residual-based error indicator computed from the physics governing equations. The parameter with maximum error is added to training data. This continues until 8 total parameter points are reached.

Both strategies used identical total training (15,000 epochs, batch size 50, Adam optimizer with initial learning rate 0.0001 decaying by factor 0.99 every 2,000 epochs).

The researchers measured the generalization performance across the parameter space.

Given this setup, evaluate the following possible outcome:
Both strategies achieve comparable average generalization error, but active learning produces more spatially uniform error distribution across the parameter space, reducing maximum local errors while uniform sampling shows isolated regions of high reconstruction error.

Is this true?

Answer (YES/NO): NO